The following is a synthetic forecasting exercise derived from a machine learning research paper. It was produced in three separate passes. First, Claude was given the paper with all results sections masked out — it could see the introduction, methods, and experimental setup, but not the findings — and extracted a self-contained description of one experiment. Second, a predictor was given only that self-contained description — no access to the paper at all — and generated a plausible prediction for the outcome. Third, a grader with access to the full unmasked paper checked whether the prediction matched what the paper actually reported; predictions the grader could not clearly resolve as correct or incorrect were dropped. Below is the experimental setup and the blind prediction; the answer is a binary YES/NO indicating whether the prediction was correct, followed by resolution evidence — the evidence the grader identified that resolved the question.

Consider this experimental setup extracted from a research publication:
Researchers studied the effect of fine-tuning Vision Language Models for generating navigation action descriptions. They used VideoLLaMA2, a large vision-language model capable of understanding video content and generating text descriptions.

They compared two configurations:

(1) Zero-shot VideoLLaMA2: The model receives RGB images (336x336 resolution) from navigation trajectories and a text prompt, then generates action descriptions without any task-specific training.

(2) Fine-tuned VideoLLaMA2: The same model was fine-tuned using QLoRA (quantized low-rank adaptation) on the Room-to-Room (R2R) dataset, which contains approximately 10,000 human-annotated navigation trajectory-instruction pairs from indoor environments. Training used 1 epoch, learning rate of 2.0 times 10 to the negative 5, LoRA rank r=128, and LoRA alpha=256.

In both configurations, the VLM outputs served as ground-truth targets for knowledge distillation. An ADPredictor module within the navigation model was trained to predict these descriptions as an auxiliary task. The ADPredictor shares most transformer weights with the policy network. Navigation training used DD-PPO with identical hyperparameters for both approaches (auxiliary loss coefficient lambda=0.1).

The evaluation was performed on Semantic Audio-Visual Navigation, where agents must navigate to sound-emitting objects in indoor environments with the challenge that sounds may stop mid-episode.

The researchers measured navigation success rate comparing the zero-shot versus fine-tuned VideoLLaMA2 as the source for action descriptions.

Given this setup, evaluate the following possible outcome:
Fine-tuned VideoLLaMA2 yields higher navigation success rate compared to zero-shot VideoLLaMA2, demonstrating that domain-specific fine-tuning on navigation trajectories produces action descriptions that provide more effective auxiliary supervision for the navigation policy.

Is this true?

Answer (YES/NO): NO